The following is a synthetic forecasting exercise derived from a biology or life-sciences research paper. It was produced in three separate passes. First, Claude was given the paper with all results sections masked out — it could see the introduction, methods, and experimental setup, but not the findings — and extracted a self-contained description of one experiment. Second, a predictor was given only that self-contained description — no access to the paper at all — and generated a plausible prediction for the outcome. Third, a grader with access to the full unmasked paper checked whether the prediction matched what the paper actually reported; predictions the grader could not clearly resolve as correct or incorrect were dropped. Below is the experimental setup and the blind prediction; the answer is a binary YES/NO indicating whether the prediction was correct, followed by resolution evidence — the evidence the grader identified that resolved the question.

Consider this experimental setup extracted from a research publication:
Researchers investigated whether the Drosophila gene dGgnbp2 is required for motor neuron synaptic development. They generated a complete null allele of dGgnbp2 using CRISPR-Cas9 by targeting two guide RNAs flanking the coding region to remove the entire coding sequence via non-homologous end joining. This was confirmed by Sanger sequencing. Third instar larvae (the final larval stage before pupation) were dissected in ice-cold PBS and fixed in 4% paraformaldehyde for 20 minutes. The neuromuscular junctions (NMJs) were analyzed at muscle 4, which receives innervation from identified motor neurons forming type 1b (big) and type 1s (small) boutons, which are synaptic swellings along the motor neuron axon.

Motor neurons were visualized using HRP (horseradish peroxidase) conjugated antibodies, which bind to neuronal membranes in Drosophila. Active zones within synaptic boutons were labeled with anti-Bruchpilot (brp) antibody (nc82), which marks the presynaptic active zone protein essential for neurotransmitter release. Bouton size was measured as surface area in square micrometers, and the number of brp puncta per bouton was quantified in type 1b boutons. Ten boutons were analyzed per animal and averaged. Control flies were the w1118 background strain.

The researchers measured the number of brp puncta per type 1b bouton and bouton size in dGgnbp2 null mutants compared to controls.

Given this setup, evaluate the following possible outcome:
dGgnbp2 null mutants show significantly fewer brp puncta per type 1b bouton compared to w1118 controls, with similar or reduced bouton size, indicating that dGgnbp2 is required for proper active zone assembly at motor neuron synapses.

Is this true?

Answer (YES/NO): YES